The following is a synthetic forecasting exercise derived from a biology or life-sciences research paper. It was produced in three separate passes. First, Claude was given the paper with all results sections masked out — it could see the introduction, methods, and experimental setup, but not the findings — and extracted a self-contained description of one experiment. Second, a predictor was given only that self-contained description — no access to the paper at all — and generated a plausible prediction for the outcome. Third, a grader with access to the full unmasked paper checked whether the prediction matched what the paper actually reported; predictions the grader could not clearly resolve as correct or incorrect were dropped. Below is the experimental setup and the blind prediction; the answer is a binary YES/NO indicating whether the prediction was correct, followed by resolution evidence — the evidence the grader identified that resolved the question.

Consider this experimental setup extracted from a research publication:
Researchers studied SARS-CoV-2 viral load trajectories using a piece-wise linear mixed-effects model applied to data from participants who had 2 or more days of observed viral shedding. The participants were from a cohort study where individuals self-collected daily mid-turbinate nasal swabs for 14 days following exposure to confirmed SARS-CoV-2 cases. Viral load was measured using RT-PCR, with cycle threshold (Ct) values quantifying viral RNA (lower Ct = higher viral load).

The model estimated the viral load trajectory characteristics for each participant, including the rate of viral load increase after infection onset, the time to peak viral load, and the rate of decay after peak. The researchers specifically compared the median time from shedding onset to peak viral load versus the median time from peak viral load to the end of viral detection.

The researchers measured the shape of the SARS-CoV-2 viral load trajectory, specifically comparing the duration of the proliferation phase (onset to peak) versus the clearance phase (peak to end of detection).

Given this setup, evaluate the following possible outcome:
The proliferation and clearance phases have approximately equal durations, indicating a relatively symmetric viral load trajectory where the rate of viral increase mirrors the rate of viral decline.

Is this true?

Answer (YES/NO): NO